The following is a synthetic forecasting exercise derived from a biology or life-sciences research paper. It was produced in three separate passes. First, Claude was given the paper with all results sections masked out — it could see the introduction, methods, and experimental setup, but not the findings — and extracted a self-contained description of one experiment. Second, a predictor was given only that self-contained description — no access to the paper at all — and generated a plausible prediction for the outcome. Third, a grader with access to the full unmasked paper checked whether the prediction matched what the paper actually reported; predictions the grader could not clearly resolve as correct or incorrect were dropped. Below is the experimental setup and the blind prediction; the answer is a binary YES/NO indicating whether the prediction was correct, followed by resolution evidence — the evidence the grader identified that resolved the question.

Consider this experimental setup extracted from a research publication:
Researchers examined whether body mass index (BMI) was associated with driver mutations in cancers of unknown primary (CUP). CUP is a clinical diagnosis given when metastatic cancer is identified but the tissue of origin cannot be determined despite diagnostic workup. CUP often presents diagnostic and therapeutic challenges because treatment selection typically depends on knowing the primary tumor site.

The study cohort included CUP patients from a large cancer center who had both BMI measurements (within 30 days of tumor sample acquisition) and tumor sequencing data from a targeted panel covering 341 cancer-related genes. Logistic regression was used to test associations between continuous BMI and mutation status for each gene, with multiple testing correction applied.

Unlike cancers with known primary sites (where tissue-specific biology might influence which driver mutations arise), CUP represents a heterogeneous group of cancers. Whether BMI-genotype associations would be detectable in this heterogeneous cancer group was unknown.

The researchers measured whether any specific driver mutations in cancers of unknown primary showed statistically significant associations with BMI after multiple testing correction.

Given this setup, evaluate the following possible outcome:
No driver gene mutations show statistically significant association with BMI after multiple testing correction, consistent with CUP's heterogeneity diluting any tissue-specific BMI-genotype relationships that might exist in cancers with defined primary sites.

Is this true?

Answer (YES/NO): NO